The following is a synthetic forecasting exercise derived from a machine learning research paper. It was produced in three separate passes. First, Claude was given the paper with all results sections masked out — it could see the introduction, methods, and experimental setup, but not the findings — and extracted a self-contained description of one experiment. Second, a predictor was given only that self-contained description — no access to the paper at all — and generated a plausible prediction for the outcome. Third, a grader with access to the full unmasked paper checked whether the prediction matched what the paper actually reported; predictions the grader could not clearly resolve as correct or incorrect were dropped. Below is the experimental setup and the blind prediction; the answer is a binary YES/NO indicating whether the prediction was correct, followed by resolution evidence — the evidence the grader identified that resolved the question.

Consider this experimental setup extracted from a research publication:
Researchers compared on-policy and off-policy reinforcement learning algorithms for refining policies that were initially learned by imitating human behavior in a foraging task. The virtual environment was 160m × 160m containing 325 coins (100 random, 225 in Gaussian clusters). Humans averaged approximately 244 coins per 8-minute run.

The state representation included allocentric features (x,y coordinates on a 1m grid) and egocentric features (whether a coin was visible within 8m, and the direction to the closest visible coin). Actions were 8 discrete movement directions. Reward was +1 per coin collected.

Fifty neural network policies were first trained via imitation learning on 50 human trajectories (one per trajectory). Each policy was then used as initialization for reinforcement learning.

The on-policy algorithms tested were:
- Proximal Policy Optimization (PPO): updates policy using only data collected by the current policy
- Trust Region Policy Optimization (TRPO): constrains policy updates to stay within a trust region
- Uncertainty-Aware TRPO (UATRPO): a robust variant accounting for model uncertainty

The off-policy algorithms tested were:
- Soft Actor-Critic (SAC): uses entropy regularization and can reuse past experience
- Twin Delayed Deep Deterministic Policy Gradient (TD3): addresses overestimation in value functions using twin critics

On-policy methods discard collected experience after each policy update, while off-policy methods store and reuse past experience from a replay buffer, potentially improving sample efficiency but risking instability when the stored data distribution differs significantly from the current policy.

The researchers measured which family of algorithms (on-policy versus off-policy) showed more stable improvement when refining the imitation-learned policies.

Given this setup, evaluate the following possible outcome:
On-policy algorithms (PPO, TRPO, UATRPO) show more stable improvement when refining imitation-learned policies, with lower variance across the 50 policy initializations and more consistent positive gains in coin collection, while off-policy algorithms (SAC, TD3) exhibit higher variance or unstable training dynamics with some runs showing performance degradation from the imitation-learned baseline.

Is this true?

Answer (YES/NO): YES